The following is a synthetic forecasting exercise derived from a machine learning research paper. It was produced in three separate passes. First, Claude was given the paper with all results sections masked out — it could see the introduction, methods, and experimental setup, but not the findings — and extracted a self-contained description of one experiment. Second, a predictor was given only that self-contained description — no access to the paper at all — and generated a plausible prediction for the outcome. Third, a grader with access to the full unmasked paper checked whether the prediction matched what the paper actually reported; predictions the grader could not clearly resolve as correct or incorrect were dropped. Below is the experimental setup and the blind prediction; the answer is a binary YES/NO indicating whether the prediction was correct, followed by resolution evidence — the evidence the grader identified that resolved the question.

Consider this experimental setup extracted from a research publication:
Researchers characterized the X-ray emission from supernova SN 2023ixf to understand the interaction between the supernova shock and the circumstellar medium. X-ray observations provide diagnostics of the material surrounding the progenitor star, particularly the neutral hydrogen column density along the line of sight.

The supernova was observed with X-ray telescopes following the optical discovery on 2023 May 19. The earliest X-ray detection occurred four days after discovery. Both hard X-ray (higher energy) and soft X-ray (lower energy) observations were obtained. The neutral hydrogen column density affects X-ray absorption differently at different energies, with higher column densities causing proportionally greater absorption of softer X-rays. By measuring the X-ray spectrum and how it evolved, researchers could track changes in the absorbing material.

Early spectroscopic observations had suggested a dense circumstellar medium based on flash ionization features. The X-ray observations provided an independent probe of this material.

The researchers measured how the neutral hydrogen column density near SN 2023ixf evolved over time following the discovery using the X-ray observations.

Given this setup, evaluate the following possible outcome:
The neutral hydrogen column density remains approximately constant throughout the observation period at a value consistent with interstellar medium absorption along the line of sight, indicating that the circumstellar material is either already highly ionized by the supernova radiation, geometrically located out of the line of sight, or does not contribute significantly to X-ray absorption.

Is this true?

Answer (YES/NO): NO